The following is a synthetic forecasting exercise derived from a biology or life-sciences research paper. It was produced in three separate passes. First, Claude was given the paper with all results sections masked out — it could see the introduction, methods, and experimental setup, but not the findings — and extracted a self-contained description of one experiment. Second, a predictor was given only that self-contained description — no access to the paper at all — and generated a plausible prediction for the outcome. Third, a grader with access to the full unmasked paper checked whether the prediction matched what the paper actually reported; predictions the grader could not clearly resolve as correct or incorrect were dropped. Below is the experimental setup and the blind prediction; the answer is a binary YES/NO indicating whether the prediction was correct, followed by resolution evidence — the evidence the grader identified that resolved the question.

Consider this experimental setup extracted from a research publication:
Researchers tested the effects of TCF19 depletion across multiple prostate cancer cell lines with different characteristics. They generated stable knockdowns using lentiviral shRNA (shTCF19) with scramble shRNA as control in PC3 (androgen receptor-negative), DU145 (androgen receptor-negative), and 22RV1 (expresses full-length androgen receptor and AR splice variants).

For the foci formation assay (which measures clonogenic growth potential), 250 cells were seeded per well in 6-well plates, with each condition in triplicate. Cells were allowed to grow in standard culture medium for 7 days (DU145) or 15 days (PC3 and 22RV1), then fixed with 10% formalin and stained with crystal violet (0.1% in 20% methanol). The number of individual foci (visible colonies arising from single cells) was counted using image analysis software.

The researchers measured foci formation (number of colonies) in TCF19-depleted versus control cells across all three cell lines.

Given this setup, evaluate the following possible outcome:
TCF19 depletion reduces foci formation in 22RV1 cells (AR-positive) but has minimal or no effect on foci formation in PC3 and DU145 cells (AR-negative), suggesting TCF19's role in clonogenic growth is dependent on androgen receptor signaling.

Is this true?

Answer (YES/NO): NO